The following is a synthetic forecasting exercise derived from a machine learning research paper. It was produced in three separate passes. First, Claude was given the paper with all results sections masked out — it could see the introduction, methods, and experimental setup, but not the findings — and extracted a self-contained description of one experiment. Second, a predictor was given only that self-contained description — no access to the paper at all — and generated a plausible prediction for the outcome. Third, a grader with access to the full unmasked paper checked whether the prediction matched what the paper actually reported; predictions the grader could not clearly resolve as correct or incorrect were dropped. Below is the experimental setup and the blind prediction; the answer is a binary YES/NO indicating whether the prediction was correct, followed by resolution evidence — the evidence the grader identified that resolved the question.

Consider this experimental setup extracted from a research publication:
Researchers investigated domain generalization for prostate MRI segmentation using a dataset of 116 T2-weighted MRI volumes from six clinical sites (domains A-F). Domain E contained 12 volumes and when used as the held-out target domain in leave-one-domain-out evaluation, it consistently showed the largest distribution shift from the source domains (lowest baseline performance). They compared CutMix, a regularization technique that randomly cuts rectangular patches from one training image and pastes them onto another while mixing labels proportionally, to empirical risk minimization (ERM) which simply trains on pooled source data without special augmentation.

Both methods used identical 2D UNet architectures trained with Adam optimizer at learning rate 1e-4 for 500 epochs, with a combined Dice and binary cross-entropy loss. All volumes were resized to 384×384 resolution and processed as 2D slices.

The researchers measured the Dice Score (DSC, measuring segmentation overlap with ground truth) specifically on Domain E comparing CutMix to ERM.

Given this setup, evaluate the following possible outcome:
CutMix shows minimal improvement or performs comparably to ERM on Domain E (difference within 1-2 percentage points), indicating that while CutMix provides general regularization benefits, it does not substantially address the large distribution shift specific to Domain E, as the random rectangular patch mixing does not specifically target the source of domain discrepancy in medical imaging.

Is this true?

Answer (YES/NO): NO